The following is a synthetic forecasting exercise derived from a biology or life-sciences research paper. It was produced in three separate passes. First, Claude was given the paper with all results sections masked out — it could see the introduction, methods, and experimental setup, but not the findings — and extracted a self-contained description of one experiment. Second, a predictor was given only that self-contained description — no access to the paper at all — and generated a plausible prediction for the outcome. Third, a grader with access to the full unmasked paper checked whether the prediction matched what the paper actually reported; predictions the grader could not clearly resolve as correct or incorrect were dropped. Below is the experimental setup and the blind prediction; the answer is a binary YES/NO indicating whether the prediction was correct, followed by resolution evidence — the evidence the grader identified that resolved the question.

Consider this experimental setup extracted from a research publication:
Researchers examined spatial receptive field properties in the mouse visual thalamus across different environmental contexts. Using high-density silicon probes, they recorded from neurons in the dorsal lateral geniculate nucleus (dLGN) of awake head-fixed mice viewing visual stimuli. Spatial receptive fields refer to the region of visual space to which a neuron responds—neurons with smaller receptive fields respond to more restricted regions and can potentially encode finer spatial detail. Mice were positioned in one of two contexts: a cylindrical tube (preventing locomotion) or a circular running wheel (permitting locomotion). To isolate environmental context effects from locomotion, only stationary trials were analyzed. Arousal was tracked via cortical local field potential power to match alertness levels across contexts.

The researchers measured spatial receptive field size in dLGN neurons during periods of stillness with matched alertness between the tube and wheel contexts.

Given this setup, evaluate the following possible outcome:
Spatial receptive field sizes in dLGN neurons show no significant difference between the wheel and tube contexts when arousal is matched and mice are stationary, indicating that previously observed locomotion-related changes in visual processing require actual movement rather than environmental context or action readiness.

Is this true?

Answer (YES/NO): NO